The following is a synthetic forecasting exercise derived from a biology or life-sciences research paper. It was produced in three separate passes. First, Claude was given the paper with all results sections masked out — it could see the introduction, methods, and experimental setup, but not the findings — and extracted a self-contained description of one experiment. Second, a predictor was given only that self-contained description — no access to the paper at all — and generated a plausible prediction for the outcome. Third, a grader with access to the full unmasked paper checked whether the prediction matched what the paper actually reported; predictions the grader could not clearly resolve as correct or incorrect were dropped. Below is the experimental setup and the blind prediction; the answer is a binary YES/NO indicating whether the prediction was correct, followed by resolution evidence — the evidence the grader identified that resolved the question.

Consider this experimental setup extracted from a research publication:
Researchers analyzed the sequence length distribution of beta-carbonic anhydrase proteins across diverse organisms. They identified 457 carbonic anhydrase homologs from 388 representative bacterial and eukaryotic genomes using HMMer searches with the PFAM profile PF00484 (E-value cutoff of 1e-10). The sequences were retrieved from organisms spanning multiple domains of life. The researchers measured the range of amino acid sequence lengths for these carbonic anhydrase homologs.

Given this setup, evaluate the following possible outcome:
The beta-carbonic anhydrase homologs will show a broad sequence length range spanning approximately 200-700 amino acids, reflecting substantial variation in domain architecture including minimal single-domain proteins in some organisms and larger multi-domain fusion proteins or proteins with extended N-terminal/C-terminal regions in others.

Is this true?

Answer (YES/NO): NO